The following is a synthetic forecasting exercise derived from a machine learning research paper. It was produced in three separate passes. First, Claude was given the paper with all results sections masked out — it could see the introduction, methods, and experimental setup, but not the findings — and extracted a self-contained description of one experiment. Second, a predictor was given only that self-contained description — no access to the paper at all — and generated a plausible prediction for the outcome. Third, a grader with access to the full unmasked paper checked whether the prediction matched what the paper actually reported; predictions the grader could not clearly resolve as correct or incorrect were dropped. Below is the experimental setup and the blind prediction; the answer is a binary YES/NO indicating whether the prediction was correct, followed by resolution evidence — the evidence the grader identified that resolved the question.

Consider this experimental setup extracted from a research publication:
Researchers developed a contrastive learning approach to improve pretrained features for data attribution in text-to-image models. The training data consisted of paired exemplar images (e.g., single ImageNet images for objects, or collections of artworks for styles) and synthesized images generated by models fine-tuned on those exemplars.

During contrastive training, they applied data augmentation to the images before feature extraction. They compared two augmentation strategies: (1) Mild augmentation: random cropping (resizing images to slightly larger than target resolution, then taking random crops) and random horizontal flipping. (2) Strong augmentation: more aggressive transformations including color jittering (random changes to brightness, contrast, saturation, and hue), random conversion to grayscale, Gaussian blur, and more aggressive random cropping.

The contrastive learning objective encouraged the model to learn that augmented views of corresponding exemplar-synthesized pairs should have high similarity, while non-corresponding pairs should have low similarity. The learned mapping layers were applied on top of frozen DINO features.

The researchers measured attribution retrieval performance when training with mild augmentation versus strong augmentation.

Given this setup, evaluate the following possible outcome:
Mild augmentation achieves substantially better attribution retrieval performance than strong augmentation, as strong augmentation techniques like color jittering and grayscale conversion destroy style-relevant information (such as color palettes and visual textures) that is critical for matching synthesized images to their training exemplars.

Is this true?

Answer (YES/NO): NO